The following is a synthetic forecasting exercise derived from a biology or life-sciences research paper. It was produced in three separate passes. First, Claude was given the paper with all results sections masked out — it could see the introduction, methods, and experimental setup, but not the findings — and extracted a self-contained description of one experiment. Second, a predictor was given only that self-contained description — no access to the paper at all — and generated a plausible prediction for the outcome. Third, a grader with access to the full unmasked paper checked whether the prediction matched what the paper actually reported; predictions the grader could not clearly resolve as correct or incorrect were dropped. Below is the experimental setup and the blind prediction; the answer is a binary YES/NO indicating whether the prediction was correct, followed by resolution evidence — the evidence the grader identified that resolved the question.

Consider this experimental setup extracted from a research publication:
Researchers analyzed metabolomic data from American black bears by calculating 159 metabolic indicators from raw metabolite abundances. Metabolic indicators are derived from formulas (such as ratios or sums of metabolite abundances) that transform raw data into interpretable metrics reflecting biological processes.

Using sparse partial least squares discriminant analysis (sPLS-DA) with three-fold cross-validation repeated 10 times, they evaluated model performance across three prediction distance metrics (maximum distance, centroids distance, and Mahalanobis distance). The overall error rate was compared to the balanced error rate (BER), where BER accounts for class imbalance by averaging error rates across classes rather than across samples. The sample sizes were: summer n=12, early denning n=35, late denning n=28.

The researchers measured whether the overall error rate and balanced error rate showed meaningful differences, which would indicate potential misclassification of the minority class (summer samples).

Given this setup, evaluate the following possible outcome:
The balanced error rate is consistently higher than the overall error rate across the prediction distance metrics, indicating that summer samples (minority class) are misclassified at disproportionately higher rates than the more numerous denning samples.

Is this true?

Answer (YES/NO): YES